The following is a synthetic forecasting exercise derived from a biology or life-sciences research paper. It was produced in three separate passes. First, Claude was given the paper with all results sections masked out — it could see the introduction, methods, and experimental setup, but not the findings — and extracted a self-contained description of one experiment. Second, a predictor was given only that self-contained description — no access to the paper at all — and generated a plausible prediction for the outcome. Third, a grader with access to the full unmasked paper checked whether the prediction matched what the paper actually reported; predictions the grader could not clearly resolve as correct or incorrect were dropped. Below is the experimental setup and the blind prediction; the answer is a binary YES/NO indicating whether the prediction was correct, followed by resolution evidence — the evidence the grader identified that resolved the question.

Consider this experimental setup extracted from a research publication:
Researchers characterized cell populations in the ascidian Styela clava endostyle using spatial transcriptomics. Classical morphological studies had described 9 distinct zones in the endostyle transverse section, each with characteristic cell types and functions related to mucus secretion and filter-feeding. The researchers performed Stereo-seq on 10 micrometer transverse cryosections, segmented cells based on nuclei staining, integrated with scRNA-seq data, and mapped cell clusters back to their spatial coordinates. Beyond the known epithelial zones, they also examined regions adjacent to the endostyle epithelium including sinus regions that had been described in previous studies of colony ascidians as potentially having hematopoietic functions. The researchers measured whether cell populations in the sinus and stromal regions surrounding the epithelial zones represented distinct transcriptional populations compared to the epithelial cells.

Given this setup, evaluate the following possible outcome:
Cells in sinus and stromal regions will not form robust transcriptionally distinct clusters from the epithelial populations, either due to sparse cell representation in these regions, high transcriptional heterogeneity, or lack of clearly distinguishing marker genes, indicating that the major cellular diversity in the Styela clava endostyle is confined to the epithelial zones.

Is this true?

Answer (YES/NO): NO